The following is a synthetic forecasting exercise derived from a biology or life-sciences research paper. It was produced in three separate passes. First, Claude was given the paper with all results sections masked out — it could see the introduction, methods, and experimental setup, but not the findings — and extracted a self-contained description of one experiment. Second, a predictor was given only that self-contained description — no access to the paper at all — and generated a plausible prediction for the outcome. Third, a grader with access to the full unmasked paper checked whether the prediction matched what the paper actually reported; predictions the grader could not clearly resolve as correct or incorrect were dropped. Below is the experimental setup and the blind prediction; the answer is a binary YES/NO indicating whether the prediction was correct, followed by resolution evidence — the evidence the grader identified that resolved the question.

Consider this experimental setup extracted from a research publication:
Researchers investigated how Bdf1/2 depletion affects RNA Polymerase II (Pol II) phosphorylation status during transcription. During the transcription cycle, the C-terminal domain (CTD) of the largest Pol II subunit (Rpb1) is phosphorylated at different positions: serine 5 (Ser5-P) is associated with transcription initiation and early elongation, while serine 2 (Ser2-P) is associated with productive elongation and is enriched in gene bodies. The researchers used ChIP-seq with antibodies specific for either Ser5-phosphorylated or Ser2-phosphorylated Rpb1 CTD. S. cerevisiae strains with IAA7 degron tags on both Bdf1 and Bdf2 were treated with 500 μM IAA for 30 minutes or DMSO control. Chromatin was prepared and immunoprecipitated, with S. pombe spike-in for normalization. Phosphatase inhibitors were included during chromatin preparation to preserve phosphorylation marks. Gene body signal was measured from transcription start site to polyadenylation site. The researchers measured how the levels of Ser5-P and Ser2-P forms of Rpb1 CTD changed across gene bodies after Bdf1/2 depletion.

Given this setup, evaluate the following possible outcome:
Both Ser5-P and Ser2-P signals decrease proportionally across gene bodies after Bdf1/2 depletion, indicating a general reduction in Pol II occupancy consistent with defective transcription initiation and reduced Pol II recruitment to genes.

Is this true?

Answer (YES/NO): NO